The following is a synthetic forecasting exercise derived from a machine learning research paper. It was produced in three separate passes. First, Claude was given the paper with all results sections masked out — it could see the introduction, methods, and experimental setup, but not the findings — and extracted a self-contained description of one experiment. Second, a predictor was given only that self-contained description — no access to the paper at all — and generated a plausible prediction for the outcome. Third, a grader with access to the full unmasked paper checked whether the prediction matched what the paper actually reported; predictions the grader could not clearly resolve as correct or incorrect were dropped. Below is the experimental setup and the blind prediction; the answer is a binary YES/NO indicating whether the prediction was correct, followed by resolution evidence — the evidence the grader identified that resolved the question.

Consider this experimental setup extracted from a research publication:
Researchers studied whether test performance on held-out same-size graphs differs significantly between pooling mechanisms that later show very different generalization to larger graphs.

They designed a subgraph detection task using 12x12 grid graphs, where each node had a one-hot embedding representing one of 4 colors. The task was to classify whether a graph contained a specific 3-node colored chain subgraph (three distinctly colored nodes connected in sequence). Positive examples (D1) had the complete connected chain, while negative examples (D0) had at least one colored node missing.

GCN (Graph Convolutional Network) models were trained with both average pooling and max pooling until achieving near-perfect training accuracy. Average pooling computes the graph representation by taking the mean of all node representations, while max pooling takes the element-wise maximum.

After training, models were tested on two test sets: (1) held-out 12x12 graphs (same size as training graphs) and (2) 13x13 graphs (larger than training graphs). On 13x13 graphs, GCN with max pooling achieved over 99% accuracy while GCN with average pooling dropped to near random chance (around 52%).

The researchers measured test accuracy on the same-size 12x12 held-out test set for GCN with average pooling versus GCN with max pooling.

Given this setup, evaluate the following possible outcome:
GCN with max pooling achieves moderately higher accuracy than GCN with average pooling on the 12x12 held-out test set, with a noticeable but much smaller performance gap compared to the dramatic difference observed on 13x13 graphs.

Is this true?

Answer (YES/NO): NO